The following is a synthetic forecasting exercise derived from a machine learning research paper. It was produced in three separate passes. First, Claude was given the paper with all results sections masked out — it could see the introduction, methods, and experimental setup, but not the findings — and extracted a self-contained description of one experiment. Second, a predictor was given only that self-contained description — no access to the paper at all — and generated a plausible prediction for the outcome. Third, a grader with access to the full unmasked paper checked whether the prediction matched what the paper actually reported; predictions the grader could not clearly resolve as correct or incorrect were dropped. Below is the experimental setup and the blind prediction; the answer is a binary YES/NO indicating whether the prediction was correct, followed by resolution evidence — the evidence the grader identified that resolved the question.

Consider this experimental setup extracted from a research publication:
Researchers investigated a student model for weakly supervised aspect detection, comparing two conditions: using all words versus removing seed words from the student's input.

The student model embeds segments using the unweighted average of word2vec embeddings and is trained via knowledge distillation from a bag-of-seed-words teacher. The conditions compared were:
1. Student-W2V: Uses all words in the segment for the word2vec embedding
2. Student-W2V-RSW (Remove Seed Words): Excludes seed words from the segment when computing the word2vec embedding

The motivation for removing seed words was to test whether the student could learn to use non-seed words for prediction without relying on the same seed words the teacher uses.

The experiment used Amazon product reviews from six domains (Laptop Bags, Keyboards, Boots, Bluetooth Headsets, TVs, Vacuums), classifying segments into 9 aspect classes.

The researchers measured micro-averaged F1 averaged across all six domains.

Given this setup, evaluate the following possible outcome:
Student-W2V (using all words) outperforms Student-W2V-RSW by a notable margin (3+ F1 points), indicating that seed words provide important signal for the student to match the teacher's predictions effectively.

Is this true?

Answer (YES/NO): NO